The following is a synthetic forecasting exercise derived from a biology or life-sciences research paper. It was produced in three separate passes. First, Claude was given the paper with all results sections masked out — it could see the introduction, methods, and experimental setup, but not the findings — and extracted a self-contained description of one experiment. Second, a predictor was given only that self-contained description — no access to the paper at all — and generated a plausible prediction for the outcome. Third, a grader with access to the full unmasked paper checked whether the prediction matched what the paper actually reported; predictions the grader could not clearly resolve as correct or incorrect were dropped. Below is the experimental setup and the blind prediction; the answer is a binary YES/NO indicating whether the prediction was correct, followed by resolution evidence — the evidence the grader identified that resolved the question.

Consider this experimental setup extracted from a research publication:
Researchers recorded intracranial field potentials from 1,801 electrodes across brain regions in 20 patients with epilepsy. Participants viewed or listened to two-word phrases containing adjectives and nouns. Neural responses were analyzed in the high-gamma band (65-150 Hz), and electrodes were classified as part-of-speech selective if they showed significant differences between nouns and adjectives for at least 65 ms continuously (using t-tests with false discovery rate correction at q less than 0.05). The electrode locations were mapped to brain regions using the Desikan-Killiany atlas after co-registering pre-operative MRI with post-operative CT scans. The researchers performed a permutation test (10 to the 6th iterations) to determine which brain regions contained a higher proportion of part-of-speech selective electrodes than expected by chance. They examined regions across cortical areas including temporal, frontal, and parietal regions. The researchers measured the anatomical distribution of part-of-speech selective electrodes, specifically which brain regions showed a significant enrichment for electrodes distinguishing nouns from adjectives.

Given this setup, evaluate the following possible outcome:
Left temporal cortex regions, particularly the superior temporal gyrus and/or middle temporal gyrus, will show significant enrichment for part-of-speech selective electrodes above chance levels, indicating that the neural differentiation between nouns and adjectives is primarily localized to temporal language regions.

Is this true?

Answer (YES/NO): NO